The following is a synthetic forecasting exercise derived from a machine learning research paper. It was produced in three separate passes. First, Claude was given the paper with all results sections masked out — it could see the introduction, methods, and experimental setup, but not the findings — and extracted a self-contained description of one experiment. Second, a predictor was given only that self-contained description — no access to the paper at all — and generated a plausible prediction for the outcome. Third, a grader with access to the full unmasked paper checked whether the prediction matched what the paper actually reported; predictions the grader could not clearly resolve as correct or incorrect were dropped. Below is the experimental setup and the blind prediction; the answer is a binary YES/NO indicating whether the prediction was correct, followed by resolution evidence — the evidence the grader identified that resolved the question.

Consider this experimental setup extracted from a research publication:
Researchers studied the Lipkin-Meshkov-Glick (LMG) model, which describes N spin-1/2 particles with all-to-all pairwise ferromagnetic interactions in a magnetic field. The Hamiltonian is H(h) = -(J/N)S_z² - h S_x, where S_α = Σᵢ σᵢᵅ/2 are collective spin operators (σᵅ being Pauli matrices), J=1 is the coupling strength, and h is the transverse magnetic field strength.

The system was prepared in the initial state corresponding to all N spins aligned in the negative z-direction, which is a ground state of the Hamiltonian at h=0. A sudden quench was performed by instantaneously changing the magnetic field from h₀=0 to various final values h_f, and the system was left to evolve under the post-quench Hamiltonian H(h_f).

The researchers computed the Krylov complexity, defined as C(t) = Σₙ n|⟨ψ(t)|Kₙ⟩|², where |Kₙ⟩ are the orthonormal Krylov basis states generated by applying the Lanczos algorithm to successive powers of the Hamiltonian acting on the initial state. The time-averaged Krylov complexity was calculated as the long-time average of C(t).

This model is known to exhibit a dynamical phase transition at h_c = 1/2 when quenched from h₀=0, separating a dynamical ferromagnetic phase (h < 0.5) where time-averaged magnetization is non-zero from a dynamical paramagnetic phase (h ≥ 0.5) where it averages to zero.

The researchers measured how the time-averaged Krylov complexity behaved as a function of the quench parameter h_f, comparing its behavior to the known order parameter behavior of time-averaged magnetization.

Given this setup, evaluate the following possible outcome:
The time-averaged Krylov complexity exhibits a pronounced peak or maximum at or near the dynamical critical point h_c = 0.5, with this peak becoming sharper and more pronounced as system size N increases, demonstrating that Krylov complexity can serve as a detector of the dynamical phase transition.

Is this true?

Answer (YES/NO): NO